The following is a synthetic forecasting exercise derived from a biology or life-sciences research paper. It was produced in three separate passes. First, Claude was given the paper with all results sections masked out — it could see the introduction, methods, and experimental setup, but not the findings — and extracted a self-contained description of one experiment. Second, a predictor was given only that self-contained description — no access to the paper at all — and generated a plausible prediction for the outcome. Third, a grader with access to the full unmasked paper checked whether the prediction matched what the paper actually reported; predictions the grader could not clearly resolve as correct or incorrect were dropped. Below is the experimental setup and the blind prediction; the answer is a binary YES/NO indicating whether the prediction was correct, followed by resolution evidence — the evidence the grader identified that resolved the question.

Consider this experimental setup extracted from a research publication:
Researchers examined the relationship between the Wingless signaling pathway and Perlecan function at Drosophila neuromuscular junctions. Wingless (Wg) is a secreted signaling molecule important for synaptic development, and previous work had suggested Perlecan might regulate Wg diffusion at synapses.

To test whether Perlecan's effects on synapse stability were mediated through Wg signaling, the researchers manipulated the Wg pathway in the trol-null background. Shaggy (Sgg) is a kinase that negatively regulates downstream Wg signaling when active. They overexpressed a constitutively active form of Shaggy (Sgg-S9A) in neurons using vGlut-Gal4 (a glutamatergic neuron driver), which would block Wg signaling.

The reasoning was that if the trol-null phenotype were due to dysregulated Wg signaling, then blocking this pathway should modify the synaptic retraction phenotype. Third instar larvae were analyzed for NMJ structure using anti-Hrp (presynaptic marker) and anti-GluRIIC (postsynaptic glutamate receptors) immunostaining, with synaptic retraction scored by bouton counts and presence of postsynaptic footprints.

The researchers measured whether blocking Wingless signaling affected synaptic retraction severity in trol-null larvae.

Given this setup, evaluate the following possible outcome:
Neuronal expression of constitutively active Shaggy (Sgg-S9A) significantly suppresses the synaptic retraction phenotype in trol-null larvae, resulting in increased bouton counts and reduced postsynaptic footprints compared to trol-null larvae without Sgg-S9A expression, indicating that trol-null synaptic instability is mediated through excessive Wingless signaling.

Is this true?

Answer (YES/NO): NO